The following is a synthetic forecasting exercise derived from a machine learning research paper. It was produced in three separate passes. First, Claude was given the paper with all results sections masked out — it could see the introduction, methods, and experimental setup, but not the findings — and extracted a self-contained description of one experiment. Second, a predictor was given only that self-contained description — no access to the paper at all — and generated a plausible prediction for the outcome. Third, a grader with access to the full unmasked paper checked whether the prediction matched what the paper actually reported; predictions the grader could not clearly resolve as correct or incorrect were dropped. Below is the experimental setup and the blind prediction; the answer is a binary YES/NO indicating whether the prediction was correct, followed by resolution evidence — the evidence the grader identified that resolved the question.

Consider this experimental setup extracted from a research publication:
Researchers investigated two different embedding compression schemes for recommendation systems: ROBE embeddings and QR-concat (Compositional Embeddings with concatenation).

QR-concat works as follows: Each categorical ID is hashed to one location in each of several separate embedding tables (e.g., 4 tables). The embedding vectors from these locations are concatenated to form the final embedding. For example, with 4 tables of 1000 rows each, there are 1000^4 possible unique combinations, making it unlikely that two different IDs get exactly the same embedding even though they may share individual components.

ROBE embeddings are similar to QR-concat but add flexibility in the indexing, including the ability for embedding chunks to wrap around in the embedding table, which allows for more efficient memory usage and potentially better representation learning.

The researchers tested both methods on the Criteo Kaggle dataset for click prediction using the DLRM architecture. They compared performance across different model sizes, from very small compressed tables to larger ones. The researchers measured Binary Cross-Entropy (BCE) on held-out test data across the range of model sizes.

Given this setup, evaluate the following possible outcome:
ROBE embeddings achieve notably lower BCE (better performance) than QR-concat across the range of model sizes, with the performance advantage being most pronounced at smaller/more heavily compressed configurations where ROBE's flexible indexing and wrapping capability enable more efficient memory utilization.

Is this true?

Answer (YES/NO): NO